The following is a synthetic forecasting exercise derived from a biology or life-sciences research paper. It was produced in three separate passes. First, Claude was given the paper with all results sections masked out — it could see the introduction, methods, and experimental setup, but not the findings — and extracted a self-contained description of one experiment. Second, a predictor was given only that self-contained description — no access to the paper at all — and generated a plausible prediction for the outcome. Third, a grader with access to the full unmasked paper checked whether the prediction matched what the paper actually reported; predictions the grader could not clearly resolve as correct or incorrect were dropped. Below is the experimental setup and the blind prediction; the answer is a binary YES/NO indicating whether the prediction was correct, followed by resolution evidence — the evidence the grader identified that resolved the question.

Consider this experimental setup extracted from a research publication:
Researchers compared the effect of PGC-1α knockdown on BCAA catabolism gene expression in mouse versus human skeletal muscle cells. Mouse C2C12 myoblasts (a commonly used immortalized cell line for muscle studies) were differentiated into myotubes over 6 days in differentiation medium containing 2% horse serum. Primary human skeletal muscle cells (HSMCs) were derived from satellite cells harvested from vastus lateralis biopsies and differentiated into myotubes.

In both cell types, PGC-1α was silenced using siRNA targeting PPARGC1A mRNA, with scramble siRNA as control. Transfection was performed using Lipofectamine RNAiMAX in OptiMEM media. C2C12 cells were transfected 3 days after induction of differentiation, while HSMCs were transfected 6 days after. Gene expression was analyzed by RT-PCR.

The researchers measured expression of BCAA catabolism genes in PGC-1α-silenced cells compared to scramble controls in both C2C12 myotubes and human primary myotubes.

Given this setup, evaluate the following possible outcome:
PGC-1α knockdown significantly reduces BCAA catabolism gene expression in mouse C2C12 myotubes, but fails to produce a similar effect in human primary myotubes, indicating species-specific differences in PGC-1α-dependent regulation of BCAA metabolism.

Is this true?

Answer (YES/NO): NO